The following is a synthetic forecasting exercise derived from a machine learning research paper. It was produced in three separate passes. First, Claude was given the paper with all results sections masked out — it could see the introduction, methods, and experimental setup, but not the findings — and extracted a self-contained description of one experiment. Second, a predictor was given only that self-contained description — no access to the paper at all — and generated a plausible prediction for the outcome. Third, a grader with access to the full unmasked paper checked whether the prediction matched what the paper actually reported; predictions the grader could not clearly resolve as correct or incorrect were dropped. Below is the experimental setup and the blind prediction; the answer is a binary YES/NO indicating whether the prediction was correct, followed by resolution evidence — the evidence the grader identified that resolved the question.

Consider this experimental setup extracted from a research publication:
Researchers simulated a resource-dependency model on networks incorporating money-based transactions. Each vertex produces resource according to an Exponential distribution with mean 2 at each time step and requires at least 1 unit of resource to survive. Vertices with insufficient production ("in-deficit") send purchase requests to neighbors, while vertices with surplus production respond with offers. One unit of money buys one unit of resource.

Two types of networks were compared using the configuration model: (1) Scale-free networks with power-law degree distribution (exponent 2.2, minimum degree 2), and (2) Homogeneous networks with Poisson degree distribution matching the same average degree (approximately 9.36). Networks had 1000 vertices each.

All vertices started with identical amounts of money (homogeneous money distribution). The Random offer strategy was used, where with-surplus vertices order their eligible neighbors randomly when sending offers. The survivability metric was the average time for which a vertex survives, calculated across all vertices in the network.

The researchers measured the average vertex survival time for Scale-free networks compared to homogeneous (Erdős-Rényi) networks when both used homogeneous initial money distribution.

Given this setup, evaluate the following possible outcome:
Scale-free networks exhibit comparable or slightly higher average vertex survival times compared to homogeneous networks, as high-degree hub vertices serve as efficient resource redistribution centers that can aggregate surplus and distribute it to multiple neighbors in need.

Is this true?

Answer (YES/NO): NO